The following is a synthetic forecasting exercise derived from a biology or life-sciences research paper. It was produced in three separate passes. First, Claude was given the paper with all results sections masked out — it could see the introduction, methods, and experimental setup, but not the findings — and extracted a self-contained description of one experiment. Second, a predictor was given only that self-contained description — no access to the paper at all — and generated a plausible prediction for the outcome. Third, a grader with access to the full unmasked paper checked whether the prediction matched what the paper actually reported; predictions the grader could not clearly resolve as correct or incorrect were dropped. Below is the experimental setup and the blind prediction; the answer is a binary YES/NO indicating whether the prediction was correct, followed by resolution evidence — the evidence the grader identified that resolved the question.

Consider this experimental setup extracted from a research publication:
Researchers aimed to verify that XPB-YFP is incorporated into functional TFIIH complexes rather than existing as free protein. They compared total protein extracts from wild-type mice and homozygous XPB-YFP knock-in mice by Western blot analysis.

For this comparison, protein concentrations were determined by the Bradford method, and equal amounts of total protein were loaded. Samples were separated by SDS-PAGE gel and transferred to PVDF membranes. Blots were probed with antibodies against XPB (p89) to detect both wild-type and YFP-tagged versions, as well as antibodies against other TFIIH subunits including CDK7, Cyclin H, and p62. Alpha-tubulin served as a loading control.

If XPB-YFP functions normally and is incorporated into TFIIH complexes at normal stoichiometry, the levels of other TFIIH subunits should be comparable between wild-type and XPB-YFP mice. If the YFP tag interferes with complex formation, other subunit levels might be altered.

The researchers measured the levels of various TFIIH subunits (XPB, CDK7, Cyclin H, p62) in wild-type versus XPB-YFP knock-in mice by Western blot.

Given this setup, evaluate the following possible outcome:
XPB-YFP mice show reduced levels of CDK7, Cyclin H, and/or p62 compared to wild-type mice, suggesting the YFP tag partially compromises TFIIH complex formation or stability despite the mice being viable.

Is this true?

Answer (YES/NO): NO